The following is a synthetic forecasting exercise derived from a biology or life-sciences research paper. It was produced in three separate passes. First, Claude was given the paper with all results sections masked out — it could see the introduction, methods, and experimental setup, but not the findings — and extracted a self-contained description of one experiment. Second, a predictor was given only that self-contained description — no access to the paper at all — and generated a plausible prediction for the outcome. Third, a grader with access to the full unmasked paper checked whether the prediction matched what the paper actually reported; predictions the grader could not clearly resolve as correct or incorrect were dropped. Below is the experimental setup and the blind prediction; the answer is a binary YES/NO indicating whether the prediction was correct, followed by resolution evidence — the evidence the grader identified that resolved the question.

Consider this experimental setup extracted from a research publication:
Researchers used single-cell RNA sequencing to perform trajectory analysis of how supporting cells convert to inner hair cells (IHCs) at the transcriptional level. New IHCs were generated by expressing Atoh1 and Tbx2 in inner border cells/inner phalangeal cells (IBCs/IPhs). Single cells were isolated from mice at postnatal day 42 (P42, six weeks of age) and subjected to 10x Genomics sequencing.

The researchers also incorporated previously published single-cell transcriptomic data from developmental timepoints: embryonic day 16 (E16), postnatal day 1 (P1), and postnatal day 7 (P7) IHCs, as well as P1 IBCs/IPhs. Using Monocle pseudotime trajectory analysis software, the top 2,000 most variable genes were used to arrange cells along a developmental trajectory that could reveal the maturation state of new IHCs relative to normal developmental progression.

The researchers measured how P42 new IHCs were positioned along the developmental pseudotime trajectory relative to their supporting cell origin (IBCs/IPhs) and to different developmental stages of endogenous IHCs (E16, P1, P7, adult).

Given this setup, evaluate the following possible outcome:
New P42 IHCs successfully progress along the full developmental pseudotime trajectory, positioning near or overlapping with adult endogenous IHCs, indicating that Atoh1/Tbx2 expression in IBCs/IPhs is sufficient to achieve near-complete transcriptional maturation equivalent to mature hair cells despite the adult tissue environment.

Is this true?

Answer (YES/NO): NO